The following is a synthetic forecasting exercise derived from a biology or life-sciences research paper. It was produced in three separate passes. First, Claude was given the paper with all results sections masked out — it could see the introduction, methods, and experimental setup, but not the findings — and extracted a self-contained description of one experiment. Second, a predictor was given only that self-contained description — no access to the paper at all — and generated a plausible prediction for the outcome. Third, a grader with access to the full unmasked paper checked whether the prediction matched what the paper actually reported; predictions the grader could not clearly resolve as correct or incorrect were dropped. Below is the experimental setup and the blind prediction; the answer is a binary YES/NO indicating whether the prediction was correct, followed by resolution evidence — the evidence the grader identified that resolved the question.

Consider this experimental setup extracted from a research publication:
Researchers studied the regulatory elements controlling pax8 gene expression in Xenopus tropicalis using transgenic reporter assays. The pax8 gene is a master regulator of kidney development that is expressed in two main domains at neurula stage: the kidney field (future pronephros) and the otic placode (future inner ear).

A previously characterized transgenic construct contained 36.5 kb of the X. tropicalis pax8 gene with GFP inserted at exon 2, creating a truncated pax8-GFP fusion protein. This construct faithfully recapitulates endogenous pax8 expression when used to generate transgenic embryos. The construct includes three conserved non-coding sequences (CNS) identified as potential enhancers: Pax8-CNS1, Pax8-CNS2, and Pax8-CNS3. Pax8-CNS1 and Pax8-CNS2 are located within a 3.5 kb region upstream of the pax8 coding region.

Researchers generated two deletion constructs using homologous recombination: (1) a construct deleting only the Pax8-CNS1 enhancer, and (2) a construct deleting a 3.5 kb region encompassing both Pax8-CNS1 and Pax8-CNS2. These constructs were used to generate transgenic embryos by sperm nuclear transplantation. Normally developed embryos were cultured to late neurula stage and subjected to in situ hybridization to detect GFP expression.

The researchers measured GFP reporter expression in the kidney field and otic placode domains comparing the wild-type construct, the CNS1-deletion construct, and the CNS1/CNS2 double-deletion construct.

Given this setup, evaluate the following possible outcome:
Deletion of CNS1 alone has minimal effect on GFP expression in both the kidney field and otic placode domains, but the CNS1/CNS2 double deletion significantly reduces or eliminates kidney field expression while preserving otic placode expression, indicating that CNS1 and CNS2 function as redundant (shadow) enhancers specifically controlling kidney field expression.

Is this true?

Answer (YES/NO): NO